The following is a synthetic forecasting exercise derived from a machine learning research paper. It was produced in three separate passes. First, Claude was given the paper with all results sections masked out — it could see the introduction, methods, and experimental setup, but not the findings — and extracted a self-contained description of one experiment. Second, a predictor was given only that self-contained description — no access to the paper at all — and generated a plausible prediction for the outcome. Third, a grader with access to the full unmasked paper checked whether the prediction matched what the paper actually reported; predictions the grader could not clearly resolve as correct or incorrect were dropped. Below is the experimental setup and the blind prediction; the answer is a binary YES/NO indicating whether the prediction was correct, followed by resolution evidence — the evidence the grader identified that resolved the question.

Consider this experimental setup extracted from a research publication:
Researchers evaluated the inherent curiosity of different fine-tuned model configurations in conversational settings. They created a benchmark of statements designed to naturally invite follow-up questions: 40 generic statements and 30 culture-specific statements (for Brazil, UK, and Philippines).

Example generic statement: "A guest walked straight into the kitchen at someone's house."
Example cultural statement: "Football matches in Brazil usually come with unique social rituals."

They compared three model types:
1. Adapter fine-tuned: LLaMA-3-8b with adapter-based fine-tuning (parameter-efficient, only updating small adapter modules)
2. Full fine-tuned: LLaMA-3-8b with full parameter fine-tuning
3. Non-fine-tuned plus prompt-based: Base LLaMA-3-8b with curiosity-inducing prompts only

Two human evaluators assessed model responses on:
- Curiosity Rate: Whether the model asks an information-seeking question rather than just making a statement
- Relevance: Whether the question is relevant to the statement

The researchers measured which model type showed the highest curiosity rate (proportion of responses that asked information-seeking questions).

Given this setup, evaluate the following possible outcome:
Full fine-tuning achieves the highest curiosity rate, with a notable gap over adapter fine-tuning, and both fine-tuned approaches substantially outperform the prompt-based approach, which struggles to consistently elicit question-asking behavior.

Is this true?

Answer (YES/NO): NO